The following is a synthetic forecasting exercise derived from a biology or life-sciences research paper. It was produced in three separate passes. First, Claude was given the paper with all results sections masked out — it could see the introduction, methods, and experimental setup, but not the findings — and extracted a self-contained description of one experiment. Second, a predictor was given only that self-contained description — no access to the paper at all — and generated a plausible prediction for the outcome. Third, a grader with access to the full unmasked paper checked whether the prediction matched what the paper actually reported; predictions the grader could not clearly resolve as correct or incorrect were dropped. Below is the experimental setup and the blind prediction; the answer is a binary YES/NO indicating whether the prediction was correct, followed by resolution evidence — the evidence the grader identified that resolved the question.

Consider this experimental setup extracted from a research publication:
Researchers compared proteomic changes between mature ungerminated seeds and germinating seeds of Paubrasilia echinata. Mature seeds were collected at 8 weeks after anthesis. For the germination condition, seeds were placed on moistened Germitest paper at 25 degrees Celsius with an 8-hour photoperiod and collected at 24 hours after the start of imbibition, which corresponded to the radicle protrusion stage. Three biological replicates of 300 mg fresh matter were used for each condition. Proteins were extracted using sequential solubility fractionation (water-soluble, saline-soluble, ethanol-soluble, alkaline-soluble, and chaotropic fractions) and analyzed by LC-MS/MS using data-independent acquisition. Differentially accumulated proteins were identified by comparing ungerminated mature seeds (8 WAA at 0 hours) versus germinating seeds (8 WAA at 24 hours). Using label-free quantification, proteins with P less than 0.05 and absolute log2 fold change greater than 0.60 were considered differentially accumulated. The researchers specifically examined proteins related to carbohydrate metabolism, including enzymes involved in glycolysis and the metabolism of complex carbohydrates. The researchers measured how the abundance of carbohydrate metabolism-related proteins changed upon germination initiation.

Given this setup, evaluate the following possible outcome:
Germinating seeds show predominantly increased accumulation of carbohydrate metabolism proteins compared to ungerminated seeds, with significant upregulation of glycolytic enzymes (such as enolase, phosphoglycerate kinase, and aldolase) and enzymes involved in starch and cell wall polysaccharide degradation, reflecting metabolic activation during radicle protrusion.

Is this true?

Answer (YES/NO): NO